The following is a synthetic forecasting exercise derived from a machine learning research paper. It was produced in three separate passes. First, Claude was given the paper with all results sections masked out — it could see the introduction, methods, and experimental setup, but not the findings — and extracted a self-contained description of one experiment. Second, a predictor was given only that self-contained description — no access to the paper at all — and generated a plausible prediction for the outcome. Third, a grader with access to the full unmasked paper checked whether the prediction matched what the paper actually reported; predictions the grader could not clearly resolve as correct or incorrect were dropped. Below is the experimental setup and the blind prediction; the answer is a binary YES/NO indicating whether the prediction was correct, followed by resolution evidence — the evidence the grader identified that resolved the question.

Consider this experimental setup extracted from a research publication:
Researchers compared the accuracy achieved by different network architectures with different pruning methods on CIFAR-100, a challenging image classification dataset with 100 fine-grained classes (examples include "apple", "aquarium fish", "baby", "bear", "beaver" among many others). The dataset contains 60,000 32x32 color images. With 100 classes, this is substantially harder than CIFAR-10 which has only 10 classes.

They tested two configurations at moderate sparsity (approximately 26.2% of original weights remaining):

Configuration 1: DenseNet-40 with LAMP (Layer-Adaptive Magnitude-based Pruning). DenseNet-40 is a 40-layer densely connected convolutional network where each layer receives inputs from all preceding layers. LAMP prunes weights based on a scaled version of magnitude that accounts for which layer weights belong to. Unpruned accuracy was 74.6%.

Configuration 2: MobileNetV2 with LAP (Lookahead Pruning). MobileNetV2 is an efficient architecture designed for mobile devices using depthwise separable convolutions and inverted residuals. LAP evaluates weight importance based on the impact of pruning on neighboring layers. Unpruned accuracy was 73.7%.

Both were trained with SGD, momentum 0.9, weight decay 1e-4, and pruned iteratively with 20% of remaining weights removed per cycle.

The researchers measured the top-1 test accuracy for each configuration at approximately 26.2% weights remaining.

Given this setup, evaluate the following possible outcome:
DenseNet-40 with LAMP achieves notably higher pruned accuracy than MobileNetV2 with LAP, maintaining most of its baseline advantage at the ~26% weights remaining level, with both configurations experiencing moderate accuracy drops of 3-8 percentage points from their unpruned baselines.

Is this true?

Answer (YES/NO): NO